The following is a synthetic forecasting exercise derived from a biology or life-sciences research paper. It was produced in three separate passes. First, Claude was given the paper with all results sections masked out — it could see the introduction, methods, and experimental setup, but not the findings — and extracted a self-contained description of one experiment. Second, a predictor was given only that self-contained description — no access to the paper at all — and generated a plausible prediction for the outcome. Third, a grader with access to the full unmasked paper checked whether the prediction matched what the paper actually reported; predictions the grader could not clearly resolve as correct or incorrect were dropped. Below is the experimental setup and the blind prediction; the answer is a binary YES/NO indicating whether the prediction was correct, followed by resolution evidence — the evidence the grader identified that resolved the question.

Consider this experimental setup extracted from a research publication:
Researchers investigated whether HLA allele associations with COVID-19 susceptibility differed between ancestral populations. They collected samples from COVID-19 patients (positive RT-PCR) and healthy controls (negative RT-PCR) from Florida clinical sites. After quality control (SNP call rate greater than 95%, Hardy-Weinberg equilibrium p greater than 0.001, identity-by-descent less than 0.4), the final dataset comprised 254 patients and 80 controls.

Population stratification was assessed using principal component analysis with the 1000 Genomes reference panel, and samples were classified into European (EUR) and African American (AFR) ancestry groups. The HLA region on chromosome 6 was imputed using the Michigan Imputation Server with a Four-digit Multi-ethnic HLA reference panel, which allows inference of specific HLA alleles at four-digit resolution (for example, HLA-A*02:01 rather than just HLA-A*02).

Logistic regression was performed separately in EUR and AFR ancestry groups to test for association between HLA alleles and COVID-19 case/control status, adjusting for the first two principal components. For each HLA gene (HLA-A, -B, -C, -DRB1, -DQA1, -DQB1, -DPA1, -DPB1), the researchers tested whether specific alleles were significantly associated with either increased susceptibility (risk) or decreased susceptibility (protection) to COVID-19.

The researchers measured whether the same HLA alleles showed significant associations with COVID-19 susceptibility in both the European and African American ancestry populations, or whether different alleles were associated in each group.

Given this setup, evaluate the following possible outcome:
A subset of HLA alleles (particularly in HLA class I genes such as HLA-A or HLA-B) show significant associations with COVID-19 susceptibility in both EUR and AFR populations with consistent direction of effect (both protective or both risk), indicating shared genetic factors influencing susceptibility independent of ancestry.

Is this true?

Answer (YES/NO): NO